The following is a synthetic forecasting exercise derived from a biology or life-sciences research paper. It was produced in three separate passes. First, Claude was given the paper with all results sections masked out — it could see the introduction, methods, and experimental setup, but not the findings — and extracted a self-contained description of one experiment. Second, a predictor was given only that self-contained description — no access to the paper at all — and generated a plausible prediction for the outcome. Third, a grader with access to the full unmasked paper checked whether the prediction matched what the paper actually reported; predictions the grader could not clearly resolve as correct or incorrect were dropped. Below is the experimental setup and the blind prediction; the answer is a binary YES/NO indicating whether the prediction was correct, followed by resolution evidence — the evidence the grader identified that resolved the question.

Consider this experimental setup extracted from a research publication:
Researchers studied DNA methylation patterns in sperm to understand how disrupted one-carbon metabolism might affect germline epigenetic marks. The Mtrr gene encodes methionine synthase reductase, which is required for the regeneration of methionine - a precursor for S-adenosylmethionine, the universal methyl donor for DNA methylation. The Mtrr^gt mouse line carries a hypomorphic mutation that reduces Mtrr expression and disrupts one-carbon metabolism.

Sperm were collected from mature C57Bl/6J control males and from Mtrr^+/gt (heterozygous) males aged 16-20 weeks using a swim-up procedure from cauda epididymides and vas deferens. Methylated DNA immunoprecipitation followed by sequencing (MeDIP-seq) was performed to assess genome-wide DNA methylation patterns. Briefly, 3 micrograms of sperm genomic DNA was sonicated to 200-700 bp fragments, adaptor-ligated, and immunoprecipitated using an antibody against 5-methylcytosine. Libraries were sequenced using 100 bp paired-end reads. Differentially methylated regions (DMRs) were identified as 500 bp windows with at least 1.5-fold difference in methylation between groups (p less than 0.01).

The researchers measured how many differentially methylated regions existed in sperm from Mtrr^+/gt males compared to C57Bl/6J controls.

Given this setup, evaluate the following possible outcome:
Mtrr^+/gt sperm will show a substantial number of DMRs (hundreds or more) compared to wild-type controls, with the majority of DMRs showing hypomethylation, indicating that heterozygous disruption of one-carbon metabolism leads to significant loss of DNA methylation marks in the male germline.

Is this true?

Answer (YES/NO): NO